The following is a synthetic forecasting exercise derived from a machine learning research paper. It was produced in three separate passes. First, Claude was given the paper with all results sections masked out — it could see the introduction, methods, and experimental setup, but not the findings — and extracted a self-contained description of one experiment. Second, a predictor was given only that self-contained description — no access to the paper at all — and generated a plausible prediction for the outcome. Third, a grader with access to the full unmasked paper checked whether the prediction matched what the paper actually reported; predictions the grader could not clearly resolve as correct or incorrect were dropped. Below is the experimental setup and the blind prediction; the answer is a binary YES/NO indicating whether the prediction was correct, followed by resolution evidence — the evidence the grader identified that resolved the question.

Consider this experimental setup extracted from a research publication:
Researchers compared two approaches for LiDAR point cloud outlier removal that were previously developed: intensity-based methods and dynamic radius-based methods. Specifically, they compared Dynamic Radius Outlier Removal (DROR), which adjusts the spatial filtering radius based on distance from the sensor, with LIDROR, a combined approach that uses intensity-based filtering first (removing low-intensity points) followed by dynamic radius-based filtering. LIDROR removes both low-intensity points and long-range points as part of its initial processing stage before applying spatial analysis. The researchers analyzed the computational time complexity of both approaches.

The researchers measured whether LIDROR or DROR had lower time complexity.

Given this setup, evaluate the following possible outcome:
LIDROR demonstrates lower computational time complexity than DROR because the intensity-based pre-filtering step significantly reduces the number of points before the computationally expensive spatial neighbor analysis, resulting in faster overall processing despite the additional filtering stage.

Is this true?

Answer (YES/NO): YES